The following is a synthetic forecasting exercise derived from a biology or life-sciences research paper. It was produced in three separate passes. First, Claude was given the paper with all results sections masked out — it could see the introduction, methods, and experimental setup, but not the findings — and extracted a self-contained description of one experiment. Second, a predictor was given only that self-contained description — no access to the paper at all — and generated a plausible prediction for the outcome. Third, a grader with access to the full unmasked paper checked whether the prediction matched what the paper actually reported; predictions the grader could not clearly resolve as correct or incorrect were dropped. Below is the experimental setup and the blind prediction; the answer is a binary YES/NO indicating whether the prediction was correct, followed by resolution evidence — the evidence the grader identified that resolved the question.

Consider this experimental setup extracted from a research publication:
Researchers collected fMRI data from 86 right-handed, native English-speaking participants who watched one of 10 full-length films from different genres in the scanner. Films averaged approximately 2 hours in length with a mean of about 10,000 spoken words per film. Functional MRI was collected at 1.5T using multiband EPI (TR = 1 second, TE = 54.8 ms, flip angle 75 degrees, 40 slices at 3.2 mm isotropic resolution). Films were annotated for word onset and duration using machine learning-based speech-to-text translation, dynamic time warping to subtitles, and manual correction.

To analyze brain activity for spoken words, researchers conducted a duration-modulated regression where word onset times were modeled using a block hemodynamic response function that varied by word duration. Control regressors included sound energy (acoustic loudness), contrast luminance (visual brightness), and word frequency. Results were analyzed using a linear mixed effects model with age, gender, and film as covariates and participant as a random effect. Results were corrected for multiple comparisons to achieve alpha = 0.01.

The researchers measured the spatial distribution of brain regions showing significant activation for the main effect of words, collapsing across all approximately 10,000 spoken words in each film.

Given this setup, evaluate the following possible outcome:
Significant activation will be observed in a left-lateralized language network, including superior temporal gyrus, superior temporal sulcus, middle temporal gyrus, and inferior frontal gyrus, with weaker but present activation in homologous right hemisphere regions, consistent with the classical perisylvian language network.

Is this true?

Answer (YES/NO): NO